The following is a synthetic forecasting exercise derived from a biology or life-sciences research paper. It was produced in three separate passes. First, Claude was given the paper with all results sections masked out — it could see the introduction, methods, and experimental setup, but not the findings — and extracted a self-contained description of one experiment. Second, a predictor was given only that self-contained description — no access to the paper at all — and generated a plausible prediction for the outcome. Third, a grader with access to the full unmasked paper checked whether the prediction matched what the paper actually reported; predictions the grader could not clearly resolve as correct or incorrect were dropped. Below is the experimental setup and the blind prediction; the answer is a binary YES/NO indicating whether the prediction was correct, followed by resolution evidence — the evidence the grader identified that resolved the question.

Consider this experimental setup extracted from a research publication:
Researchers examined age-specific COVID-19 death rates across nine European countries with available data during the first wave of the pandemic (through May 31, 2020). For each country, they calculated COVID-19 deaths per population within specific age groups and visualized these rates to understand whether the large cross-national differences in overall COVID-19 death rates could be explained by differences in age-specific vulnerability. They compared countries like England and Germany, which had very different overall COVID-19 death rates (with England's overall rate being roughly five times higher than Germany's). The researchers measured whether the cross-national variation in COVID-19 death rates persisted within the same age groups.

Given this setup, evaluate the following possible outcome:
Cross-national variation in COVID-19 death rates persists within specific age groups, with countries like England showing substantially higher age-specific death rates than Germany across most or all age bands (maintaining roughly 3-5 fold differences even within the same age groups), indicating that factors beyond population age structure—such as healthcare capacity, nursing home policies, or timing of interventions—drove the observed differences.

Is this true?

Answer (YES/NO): YES